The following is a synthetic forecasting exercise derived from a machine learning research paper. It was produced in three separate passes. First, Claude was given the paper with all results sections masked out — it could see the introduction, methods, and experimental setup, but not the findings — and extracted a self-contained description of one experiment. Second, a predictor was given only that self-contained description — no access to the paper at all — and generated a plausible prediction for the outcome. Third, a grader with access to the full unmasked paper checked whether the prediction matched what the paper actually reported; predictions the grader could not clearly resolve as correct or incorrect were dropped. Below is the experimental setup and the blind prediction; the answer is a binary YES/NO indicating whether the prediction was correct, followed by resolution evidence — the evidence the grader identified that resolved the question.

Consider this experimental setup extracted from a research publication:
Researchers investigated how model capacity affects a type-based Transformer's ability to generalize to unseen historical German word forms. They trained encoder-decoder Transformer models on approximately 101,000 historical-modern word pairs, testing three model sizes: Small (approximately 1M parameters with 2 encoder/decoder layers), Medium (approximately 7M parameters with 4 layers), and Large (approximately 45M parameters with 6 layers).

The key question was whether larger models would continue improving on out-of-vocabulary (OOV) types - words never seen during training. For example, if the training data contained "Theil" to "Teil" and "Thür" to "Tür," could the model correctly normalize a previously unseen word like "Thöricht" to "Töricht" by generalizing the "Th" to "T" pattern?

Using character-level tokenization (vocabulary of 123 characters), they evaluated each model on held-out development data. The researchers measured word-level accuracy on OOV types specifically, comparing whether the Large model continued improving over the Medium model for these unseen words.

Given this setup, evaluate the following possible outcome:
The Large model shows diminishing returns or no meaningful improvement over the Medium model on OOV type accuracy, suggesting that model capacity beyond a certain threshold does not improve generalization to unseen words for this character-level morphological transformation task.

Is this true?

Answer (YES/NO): YES